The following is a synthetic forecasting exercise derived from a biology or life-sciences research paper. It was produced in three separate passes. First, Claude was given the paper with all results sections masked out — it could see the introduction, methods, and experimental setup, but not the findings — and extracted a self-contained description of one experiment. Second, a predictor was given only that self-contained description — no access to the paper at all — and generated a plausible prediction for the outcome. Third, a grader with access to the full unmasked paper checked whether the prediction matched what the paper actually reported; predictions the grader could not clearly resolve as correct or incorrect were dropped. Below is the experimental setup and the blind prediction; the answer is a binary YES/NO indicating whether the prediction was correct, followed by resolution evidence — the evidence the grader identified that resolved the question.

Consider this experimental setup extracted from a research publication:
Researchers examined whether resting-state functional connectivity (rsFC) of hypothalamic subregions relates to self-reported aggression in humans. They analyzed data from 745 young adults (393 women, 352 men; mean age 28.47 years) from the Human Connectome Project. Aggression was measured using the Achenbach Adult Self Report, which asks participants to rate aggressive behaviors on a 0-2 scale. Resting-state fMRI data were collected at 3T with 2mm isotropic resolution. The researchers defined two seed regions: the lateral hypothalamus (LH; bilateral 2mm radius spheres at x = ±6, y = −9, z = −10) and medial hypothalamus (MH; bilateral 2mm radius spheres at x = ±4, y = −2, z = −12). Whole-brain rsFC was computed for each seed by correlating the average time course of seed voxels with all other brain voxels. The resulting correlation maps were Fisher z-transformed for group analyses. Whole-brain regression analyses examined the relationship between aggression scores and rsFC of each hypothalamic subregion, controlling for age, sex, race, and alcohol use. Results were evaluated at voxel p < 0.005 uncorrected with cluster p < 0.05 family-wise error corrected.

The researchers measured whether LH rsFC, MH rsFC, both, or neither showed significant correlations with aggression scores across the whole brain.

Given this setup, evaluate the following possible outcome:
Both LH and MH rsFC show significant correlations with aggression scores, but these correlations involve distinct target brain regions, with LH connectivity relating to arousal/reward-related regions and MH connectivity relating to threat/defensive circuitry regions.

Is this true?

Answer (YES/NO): NO